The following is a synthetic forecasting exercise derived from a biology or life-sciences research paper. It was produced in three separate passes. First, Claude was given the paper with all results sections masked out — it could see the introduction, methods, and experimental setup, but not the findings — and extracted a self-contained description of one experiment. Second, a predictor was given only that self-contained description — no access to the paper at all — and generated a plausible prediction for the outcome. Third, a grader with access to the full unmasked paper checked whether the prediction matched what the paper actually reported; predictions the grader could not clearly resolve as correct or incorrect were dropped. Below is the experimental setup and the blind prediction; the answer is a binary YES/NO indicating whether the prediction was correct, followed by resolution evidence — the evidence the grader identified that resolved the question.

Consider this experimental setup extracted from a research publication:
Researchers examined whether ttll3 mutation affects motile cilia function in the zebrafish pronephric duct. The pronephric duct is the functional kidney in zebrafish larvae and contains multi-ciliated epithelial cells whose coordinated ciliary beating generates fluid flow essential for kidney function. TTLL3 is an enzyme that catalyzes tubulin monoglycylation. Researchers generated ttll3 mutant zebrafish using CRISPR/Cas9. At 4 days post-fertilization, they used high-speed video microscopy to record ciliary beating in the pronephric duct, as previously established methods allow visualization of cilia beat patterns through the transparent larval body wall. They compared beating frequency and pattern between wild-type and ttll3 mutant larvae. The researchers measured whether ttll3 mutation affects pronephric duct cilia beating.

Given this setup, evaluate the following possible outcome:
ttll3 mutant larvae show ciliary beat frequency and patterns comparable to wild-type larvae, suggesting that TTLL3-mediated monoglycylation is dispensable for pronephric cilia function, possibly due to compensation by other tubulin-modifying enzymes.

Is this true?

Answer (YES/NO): YES